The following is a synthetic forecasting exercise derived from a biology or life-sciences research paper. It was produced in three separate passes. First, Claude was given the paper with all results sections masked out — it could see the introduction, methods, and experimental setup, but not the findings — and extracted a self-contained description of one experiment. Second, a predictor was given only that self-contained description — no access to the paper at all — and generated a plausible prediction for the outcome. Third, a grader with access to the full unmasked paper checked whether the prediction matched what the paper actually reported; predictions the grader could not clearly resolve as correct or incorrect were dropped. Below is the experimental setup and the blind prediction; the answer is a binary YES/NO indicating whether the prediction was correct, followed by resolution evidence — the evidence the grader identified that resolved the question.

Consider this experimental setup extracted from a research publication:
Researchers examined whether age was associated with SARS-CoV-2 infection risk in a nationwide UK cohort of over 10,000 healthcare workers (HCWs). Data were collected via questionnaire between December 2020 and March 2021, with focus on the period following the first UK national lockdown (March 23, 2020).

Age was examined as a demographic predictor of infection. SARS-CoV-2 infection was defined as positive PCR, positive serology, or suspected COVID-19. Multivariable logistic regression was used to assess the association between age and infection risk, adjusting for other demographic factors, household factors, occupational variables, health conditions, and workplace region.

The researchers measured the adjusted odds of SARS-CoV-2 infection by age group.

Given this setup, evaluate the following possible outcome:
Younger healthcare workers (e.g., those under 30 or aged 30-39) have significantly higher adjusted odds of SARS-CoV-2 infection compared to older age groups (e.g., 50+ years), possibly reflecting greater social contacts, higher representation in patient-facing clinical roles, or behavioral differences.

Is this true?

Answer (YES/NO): YES